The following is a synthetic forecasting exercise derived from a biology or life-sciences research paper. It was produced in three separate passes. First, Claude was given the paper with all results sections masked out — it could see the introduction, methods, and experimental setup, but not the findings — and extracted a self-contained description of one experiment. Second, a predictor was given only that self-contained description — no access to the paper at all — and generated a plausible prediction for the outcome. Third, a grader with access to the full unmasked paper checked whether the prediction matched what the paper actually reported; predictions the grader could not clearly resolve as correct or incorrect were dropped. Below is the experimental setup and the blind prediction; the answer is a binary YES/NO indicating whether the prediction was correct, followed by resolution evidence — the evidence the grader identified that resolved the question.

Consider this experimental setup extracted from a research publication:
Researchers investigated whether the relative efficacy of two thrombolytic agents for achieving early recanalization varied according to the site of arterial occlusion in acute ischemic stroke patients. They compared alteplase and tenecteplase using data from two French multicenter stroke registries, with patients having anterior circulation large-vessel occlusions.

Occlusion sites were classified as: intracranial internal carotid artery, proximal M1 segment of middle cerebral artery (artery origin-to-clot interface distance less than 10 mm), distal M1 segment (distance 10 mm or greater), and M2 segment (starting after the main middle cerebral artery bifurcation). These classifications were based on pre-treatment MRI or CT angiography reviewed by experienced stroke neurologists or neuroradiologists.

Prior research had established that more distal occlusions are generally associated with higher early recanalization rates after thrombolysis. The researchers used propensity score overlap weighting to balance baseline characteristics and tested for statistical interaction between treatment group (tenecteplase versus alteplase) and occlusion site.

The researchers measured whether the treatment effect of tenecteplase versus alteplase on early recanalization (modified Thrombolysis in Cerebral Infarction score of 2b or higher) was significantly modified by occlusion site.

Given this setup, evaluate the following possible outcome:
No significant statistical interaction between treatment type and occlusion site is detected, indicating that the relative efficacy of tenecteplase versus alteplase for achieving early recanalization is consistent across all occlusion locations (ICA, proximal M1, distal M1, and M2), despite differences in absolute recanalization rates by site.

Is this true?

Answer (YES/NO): YES